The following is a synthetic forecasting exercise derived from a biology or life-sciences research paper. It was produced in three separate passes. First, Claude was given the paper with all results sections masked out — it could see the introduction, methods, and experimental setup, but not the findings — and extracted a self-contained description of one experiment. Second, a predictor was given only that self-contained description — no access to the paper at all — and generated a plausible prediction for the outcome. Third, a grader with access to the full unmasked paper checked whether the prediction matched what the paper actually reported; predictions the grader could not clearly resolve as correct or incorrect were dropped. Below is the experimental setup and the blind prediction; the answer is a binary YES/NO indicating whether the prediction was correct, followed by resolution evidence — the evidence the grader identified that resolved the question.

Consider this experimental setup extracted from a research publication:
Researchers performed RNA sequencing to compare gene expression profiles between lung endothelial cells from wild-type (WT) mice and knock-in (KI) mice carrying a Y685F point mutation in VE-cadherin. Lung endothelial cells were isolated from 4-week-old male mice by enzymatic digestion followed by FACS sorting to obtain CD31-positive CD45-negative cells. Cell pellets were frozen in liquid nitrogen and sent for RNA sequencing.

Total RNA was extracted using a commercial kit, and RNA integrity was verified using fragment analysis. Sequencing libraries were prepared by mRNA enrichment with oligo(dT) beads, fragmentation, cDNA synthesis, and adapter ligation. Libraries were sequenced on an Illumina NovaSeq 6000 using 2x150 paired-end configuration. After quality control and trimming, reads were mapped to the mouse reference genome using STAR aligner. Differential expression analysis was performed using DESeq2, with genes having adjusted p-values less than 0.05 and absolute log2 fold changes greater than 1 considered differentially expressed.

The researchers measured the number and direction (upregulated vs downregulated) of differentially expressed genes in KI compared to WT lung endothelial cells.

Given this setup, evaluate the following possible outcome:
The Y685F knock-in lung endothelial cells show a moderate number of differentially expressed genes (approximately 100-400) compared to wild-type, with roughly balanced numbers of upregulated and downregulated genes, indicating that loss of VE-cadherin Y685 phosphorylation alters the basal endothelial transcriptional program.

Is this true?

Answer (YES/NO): NO